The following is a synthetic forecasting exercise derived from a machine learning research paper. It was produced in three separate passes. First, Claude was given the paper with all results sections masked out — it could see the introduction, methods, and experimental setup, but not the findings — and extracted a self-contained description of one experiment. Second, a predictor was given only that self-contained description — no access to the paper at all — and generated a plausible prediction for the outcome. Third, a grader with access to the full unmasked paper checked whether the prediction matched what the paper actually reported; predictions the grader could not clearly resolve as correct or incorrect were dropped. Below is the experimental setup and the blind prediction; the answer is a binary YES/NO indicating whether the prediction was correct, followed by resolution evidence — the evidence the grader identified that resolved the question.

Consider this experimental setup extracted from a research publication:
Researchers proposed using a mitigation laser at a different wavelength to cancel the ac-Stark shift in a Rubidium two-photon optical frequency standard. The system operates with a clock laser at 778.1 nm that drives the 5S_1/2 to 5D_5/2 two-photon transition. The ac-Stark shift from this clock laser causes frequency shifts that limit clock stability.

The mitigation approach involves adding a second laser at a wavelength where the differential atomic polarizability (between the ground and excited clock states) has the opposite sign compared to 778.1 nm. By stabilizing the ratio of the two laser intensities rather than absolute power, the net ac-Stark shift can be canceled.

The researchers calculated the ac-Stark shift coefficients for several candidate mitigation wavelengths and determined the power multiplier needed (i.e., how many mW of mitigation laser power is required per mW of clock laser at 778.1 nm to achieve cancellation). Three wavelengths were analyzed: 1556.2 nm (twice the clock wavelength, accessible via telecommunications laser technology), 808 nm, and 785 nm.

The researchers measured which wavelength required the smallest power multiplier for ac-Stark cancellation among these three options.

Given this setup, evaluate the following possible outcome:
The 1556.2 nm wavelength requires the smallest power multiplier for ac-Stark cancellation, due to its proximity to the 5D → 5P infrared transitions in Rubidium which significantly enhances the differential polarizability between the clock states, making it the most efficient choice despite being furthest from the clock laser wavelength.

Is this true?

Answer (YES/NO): NO